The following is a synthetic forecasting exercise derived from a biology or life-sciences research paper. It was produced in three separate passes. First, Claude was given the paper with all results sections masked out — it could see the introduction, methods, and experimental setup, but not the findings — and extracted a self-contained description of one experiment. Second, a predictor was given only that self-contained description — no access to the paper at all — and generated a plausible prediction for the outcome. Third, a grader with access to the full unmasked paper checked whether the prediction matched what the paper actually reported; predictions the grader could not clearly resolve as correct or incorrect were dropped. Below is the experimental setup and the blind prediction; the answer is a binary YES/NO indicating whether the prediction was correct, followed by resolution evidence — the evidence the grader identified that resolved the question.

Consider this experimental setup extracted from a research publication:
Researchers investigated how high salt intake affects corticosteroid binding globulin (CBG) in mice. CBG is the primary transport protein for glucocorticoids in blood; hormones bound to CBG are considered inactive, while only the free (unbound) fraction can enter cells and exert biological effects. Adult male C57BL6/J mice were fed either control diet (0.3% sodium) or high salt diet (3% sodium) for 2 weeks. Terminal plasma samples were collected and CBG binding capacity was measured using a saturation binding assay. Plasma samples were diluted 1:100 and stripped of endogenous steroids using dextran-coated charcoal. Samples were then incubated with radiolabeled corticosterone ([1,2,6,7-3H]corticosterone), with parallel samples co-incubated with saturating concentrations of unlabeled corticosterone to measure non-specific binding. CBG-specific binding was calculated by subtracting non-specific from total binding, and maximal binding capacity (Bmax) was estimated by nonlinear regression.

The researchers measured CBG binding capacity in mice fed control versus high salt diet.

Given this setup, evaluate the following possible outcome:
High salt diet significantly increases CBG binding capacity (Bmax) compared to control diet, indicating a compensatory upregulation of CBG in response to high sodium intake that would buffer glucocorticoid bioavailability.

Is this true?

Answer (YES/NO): NO